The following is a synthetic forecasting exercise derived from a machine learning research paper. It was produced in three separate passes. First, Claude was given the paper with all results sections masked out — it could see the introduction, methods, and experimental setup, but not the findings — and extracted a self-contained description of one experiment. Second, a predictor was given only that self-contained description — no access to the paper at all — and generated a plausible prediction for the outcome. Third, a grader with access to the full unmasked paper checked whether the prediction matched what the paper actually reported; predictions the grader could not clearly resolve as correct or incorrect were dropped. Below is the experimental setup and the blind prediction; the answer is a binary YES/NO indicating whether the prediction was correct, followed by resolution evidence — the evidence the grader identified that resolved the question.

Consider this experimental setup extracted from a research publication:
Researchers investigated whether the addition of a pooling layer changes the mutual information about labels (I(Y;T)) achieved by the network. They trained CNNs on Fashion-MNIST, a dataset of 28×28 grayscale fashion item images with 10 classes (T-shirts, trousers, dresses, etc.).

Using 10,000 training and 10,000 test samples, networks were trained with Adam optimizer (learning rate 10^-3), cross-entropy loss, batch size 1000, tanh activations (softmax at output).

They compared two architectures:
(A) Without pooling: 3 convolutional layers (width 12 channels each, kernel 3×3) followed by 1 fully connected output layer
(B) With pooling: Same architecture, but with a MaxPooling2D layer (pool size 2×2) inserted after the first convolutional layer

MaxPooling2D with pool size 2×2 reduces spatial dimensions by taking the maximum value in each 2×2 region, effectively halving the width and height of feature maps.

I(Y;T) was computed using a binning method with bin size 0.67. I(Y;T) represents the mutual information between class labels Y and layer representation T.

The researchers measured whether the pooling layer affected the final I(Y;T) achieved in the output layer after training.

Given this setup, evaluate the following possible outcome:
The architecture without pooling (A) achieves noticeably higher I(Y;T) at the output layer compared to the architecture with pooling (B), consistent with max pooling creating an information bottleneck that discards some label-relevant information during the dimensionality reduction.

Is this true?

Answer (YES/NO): NO